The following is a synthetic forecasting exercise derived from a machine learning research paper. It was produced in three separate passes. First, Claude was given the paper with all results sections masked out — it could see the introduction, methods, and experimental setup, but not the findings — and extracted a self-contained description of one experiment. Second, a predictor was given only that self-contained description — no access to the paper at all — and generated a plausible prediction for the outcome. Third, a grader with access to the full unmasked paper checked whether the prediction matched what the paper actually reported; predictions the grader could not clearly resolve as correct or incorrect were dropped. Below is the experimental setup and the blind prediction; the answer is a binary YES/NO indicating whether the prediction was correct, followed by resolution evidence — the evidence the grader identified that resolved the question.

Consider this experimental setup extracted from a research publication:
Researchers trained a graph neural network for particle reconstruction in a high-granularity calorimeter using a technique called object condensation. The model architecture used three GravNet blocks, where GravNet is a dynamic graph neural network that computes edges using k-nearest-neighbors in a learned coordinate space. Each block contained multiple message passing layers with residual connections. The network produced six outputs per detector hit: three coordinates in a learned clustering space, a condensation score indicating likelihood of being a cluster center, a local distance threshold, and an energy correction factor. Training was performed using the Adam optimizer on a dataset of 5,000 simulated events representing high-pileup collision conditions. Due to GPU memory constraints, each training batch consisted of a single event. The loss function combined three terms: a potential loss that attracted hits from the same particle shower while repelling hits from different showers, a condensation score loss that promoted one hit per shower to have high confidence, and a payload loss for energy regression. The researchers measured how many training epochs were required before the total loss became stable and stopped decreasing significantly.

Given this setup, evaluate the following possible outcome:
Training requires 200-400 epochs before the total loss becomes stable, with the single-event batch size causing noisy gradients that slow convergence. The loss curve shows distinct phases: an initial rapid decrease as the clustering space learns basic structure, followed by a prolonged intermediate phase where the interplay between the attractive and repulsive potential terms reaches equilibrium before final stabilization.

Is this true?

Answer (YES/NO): NO